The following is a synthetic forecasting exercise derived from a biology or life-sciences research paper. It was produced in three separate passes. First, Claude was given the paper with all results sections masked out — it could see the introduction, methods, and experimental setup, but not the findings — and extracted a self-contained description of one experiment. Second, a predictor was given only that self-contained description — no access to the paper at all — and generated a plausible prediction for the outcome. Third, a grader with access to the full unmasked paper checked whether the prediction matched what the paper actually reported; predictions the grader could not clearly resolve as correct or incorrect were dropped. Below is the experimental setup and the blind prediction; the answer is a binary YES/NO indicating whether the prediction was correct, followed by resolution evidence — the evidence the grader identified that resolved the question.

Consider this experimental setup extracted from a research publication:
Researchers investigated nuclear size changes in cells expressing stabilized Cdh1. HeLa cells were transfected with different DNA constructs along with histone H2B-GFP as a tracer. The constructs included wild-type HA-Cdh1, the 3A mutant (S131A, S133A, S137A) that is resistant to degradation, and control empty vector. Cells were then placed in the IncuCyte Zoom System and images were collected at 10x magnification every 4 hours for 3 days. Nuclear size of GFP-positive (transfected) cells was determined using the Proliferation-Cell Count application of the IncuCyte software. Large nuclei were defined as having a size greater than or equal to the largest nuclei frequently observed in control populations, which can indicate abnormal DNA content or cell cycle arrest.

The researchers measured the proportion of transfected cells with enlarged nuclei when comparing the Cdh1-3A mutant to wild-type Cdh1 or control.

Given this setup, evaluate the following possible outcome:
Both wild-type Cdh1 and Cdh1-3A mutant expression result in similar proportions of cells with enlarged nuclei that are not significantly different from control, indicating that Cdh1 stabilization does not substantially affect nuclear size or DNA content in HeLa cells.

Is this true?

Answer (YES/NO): NO